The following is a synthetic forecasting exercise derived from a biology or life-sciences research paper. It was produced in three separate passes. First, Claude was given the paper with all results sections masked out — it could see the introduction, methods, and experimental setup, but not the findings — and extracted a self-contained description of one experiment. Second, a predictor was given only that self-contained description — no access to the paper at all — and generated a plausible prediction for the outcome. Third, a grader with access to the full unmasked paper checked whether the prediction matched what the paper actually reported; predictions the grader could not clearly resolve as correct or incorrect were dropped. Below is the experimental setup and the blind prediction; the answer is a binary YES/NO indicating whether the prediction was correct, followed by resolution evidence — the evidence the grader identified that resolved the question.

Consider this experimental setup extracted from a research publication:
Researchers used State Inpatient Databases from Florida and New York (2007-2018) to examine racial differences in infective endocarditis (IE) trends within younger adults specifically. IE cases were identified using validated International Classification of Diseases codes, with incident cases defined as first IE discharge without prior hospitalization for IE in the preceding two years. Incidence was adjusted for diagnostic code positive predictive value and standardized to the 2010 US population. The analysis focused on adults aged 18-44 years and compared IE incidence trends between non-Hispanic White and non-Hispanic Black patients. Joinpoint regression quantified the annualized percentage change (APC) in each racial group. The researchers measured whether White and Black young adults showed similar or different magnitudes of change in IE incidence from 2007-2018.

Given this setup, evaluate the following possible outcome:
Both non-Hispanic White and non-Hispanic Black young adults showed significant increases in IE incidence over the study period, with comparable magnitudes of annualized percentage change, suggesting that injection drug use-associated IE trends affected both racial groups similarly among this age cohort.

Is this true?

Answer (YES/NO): NO